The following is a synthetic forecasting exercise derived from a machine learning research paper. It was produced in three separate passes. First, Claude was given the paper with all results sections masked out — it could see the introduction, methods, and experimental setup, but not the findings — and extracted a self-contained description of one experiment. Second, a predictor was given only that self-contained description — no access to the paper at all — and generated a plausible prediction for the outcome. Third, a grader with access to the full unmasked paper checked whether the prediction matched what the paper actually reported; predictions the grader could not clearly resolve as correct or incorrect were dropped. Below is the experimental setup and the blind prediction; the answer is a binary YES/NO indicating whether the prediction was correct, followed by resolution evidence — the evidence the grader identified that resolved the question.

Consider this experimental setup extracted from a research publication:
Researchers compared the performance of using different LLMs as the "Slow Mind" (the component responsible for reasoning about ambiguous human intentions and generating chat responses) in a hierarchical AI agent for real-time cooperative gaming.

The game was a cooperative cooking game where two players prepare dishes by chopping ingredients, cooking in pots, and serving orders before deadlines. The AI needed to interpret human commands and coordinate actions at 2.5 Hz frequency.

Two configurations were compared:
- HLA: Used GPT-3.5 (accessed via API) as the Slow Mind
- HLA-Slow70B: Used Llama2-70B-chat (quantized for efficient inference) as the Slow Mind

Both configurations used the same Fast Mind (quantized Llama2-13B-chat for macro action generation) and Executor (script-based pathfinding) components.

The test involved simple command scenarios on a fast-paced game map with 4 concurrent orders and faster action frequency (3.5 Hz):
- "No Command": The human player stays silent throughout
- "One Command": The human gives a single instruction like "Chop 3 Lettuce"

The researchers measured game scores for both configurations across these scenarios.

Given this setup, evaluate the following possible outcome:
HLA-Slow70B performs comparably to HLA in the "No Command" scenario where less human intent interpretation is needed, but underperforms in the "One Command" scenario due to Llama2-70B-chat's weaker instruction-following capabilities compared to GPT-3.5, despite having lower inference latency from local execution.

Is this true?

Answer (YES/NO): NO